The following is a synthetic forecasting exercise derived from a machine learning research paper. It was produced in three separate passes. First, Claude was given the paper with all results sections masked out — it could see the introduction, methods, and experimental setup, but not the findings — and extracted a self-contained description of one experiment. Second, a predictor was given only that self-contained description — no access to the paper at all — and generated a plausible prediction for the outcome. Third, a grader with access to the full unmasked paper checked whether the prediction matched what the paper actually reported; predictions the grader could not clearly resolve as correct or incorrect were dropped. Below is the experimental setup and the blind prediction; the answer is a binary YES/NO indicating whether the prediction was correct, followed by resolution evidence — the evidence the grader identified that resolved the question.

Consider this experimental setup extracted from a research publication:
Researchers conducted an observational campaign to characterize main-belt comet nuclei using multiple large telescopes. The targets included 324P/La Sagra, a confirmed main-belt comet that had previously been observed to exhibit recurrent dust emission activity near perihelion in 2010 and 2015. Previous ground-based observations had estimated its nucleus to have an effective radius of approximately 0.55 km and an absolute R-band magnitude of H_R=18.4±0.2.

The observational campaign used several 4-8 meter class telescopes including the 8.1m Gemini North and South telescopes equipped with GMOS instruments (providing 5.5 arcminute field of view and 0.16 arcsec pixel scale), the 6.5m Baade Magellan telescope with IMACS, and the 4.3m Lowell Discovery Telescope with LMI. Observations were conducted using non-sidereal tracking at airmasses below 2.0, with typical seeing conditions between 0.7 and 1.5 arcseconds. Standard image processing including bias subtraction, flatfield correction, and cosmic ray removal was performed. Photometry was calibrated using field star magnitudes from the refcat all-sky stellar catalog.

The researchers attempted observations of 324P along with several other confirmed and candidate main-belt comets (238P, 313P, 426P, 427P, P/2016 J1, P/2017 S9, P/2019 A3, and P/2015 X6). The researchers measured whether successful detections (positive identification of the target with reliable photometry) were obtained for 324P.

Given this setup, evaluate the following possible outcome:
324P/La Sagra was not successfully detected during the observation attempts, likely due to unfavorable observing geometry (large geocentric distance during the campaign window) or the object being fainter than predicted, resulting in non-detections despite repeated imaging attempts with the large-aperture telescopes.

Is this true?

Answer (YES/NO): NO